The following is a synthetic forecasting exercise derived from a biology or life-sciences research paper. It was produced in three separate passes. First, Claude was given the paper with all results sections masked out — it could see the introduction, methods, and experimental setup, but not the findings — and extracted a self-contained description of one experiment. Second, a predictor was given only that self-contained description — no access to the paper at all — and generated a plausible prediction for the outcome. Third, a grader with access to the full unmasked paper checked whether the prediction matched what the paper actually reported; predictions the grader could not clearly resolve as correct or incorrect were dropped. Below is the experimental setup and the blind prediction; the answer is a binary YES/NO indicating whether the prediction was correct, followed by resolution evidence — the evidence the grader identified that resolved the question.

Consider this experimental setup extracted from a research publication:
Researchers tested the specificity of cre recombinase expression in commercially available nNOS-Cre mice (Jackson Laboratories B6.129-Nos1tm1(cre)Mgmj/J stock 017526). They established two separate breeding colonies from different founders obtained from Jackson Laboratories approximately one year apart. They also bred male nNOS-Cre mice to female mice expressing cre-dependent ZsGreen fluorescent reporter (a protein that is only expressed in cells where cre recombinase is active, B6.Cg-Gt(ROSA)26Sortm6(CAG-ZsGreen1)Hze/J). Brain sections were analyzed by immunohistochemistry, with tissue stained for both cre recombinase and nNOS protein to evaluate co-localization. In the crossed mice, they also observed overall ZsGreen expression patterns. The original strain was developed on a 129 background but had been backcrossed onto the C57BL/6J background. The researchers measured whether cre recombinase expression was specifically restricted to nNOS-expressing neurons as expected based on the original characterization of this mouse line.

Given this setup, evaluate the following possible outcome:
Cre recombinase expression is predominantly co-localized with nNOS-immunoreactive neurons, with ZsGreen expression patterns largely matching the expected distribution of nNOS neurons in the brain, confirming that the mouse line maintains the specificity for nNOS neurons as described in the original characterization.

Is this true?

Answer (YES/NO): NO